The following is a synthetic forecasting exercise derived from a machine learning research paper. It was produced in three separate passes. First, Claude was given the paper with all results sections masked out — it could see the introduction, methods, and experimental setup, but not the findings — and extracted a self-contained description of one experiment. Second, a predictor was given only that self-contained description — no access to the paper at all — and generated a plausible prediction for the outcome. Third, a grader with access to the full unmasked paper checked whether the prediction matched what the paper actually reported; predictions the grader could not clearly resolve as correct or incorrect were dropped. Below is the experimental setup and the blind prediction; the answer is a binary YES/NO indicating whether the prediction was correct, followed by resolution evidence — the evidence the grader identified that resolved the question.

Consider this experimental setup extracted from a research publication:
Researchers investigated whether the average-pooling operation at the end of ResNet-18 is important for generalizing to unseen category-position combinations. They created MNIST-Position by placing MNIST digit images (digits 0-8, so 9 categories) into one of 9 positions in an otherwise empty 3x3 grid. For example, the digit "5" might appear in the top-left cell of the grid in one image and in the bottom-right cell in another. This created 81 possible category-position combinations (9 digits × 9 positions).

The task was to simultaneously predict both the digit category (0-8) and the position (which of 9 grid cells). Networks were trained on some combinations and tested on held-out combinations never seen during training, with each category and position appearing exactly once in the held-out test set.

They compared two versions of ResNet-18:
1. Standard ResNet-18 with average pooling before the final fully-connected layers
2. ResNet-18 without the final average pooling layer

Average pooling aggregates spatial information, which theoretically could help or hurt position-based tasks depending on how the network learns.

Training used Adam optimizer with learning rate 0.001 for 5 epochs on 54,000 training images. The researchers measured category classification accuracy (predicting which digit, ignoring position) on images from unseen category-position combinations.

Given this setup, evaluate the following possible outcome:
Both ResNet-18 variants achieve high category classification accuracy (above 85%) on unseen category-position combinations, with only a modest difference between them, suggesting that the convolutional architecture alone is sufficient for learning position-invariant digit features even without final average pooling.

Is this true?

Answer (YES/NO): NO